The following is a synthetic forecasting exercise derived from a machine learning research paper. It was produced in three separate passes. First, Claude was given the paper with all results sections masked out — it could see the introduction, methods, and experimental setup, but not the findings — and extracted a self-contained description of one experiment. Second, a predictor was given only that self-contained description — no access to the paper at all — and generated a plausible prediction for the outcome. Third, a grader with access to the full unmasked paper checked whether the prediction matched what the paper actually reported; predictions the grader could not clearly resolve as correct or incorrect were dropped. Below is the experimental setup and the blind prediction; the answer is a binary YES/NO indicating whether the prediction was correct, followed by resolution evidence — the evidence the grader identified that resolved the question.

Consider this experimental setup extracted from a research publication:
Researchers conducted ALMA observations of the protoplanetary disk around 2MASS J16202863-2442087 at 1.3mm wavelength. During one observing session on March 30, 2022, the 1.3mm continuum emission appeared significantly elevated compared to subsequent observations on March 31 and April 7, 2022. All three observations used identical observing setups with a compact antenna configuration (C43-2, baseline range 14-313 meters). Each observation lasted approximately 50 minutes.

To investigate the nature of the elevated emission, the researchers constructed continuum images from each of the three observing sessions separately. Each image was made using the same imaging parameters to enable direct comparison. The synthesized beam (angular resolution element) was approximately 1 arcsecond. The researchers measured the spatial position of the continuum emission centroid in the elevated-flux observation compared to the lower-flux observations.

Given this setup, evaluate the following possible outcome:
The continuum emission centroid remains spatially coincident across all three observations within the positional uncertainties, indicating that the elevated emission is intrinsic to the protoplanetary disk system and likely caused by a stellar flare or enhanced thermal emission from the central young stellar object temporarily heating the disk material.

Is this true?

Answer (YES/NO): NO